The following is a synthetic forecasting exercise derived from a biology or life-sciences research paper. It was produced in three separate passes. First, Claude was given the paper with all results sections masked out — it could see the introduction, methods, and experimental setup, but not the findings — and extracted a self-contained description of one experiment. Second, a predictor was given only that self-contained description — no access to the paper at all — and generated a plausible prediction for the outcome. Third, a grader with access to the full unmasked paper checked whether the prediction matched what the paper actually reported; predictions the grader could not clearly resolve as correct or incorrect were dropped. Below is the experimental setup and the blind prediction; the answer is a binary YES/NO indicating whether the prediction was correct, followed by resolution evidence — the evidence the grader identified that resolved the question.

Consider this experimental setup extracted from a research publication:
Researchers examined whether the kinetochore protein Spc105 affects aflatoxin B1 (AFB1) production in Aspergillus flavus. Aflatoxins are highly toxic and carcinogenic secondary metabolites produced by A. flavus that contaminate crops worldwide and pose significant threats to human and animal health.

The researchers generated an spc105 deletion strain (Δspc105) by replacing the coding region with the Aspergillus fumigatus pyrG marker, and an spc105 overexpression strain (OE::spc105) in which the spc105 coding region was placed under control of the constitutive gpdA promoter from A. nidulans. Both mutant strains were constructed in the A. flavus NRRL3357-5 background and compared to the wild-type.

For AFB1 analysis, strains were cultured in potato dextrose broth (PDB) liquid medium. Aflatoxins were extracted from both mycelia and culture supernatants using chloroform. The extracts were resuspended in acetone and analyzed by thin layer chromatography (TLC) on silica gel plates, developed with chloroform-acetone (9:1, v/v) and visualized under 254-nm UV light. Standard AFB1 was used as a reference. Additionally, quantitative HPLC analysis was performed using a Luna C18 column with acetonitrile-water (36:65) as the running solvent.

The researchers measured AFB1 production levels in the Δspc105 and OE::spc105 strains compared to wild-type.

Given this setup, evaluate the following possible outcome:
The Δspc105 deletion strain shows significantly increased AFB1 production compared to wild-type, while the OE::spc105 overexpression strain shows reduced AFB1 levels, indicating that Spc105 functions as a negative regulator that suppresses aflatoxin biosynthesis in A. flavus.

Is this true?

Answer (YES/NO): NO